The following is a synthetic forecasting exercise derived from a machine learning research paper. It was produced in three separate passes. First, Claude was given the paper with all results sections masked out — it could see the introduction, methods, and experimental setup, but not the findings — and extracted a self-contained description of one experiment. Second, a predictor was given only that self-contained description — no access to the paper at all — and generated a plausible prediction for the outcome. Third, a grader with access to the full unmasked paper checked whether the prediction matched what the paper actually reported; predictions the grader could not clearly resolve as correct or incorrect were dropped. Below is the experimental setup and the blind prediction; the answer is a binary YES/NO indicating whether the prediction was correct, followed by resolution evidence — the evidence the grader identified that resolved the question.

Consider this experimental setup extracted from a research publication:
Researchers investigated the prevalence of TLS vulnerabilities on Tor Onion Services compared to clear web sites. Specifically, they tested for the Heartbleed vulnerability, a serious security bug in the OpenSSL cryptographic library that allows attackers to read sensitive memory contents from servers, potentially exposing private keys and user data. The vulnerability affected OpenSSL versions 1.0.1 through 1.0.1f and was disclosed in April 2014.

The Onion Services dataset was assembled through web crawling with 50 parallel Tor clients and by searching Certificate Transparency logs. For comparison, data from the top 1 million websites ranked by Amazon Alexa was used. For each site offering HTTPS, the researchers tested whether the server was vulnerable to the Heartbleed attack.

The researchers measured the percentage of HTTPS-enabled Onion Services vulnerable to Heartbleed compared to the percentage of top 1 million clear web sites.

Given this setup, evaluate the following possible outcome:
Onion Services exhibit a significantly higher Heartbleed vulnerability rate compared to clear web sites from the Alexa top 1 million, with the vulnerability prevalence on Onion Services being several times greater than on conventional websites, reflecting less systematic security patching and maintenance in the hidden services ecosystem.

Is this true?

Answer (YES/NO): NO